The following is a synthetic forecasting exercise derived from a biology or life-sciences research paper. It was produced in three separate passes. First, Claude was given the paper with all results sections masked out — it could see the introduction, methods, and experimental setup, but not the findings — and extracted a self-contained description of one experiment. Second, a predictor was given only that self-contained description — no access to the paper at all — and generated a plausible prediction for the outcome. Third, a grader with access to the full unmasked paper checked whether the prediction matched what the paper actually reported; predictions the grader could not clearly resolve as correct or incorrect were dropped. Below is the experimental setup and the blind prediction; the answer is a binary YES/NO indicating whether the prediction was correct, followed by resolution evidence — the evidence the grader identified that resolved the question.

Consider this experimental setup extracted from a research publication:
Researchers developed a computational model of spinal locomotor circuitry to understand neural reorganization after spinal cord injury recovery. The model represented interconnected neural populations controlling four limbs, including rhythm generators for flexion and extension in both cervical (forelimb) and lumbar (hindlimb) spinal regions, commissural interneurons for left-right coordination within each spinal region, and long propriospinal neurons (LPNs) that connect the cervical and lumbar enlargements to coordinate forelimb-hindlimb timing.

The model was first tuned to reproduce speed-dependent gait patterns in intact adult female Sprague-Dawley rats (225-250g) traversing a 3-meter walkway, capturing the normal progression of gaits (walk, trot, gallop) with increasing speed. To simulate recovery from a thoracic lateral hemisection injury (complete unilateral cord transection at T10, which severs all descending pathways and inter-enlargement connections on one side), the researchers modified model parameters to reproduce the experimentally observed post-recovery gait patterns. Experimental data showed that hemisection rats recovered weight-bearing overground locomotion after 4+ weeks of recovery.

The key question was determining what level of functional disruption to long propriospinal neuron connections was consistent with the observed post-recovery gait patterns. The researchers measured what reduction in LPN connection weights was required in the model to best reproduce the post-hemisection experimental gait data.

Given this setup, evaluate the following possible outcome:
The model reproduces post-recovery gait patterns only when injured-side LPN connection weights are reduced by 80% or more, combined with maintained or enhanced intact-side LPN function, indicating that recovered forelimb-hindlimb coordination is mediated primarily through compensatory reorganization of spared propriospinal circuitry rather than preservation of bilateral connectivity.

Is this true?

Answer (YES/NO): NO